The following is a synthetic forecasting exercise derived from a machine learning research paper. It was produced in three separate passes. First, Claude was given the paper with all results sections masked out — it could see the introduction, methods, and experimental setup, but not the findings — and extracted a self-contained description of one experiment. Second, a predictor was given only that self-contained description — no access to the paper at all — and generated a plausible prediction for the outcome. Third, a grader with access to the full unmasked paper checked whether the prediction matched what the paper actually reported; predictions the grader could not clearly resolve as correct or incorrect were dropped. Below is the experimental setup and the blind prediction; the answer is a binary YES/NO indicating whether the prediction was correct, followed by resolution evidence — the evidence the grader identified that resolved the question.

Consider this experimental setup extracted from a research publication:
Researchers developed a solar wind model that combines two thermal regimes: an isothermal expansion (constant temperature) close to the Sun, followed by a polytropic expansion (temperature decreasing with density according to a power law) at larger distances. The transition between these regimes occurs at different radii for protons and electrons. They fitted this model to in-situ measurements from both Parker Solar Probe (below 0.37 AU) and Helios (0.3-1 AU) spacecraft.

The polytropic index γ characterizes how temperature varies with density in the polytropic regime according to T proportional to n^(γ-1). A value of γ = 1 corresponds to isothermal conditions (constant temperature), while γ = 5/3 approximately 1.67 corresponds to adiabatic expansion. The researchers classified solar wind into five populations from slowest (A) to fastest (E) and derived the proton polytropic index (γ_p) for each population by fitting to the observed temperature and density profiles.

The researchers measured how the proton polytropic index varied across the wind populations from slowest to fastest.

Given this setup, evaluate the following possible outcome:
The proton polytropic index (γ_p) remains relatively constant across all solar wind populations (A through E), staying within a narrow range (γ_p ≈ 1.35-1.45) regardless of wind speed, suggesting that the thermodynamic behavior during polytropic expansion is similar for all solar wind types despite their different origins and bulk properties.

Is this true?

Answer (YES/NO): NO